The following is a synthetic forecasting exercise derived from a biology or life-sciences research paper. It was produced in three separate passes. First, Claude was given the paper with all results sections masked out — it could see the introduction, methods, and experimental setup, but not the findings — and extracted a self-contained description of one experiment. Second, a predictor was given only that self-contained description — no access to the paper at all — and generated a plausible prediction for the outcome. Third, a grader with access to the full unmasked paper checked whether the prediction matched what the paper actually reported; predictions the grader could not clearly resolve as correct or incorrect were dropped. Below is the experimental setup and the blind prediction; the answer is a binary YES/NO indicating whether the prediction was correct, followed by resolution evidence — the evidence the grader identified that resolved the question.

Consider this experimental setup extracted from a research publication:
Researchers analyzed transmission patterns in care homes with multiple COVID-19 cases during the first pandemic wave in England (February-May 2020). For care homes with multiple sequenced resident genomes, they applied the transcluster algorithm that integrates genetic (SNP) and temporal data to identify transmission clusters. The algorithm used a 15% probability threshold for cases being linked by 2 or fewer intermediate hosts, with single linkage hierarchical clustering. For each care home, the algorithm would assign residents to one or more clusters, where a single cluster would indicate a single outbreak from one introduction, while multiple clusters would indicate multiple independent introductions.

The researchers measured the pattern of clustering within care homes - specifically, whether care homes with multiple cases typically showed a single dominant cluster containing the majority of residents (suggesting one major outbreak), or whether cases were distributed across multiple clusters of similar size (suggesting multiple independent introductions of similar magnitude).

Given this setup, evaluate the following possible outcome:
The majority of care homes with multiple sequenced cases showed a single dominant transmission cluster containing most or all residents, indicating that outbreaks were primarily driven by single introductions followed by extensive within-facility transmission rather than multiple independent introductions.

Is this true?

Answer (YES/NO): YES